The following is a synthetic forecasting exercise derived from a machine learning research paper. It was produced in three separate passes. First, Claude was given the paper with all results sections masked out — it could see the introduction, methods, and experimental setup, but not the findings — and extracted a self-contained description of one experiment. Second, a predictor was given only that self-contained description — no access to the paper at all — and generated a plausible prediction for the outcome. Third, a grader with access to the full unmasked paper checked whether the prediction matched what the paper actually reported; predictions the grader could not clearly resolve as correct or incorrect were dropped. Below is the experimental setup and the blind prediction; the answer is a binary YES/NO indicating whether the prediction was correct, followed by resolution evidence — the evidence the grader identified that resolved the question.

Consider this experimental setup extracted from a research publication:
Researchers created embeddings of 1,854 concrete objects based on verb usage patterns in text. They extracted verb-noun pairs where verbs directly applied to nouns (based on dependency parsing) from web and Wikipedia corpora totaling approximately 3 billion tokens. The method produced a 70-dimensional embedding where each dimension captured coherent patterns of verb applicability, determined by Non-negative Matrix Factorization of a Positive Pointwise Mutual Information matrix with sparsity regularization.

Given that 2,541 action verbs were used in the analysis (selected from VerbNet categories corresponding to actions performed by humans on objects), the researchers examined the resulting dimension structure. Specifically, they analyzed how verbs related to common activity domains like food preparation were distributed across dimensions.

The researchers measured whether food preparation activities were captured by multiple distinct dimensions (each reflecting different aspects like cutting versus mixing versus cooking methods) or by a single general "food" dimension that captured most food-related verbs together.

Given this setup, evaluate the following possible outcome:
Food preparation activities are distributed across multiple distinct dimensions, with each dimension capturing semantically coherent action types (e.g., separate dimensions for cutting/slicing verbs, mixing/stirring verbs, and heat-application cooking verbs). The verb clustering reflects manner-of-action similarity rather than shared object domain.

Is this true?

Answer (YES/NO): YES